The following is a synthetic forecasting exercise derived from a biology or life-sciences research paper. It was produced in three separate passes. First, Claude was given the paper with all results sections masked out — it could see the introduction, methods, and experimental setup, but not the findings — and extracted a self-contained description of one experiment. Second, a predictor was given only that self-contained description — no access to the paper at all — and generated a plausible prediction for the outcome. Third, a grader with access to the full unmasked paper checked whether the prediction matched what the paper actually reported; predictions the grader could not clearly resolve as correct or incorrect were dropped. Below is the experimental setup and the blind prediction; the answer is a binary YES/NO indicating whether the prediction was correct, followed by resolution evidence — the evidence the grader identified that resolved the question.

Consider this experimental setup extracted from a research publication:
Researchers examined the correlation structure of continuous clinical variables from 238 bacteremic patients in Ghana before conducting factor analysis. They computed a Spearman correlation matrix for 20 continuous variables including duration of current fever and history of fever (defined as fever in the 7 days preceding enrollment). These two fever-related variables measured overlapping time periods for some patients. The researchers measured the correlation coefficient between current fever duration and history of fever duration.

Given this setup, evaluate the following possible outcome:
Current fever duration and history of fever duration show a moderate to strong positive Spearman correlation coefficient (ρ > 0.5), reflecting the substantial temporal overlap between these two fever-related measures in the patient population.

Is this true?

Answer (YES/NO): NO